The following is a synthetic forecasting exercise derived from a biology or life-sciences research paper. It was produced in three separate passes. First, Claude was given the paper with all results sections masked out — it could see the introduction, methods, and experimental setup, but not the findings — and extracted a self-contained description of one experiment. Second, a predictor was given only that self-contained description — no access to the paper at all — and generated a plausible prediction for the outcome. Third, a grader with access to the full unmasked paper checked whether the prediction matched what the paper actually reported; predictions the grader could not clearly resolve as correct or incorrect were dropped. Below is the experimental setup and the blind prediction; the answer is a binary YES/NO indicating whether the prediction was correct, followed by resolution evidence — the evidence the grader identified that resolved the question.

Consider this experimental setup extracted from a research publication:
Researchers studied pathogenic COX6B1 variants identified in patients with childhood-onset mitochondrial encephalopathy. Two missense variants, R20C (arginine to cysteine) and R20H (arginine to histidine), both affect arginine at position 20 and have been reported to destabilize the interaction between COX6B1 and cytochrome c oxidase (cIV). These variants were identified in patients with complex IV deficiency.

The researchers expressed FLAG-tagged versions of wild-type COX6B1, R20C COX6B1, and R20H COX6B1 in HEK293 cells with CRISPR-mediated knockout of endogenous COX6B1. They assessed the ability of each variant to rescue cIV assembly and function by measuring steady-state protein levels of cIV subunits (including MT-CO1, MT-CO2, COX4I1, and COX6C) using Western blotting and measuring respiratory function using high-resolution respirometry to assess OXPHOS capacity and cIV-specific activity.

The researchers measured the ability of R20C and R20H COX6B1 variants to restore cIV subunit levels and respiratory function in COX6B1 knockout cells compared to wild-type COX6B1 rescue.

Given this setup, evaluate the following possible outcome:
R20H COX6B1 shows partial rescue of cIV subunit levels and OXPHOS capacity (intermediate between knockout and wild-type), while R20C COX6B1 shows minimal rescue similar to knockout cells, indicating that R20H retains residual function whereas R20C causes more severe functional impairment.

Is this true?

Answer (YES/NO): NO